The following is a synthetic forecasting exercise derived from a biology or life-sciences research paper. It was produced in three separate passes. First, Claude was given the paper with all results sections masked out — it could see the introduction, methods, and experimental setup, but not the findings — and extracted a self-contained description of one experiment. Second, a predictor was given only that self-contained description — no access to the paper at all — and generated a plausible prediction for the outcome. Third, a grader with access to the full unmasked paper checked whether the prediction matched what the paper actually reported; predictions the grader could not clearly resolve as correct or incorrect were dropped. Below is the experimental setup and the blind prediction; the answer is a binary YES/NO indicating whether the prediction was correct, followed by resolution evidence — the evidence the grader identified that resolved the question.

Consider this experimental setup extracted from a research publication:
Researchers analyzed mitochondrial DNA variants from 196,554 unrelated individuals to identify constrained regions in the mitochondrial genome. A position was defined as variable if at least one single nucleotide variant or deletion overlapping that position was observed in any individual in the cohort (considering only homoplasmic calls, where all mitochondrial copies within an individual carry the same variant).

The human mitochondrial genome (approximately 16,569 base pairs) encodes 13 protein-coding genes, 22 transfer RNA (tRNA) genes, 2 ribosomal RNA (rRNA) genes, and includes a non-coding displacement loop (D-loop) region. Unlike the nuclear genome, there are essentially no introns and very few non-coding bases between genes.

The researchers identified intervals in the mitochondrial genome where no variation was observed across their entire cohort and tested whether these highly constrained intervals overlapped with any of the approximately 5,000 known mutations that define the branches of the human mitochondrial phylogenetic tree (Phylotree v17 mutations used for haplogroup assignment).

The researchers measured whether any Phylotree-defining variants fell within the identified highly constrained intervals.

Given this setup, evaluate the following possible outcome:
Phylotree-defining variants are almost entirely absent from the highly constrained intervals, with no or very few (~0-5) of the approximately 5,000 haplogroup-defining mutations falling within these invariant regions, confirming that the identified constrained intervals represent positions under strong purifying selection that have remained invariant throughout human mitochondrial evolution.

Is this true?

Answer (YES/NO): YES